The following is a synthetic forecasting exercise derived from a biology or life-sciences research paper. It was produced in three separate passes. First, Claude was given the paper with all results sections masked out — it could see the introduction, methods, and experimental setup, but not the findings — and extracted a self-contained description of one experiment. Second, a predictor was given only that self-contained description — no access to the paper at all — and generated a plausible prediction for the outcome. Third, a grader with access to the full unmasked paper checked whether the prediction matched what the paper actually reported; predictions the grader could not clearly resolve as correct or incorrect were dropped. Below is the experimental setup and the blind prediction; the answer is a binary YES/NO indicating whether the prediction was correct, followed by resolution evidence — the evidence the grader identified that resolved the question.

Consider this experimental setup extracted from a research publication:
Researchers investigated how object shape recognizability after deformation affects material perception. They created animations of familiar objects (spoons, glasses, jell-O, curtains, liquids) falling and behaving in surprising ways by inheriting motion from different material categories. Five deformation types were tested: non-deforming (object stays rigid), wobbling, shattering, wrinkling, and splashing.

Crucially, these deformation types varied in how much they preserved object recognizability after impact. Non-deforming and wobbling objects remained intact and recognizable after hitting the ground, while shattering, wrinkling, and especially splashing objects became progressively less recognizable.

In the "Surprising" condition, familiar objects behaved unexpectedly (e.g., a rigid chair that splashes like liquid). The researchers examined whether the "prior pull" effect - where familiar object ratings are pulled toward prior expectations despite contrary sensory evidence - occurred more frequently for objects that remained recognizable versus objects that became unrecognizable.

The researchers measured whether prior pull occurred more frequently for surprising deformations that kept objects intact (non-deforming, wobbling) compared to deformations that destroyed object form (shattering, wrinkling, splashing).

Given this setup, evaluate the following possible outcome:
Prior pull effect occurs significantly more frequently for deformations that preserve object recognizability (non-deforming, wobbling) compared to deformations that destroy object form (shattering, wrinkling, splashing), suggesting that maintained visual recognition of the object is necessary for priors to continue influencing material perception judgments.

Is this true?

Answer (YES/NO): YES